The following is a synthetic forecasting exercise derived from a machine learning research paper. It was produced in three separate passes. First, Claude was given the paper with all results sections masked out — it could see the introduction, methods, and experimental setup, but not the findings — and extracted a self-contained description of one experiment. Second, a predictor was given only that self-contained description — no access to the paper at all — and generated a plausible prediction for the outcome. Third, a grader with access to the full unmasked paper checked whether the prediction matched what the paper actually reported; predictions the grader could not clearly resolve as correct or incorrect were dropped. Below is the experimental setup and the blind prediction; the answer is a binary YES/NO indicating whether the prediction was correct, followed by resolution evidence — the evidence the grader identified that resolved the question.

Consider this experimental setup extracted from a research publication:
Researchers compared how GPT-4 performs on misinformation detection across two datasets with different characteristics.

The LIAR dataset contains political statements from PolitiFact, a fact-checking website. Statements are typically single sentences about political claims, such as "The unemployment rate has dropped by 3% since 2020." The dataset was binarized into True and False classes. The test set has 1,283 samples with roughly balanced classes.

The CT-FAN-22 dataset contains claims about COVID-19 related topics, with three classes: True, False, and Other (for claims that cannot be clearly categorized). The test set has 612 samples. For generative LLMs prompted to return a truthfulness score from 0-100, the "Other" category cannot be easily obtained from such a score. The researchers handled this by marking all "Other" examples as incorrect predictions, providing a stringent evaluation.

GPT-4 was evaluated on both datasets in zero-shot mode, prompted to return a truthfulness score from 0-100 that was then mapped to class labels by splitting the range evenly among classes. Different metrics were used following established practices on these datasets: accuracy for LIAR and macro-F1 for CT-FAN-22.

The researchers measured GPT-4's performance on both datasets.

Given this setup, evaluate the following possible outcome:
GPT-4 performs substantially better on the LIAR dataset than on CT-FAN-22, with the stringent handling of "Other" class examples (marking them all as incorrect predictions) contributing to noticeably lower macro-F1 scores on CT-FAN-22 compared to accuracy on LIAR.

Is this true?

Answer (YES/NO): YES